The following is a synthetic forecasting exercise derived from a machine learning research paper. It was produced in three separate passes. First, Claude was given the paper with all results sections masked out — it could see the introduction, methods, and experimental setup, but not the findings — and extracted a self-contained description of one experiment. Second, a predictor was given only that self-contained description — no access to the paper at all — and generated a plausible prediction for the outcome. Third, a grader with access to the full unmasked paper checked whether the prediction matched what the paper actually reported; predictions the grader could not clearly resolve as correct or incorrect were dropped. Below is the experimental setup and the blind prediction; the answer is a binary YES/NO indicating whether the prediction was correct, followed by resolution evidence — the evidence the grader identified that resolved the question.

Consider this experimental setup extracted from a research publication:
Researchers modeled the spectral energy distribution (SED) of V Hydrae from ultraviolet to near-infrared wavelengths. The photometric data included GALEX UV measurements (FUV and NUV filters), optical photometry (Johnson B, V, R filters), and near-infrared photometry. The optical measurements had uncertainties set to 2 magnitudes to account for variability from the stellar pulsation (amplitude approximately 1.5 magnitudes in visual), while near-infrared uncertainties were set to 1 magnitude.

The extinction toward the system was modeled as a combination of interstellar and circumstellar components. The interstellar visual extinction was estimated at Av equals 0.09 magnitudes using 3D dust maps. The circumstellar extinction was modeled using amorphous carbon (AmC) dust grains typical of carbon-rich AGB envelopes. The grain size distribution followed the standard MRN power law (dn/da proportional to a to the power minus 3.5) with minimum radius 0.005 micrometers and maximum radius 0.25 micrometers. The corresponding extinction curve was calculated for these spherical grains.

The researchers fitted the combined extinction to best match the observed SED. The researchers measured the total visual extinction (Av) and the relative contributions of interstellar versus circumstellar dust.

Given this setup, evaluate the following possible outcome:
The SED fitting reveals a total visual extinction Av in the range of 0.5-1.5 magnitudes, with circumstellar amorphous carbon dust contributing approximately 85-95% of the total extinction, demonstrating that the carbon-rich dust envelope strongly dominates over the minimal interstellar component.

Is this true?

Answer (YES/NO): NO